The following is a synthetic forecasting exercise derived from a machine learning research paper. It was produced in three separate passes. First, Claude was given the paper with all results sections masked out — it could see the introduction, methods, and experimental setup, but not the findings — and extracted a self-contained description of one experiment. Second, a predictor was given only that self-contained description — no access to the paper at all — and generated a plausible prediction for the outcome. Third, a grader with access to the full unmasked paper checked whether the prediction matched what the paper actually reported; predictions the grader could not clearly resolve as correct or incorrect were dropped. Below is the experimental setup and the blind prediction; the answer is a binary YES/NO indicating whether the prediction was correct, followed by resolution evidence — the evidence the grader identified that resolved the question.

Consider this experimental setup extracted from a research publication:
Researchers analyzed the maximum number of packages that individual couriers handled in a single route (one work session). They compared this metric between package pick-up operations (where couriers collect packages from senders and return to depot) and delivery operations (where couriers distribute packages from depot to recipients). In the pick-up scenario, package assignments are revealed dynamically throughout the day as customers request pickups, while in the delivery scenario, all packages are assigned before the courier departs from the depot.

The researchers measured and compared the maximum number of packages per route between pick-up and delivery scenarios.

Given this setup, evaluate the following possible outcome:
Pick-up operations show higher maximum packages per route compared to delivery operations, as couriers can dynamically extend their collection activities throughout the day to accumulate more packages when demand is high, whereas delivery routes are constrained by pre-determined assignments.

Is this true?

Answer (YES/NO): NO